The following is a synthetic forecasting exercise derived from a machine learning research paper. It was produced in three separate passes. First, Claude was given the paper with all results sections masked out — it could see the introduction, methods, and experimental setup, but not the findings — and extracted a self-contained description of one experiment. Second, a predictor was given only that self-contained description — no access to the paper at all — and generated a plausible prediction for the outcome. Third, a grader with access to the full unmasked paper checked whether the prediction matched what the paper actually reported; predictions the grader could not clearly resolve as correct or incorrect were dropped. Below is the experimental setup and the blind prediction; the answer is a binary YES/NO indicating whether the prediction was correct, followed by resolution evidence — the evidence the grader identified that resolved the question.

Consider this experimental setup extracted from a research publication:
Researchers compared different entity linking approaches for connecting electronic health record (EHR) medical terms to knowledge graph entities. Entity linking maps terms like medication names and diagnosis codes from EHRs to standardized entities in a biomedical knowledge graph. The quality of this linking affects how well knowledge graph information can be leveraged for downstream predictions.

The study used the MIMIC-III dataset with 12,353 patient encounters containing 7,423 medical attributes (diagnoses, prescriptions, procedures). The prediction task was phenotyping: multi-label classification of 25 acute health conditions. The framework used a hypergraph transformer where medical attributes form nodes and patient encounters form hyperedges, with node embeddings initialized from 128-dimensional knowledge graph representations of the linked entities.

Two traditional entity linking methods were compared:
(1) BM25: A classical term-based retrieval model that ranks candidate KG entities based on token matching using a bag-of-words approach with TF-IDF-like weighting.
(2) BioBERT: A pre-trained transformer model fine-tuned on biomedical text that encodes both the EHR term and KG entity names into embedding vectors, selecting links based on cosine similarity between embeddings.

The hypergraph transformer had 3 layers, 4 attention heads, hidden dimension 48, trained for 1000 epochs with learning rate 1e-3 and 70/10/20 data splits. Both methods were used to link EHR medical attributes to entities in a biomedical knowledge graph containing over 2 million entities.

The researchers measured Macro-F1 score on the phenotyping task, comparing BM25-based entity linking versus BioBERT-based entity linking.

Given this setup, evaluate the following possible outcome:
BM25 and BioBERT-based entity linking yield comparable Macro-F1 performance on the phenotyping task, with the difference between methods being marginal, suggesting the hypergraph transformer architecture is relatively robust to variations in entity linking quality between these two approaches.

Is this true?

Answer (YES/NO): YES